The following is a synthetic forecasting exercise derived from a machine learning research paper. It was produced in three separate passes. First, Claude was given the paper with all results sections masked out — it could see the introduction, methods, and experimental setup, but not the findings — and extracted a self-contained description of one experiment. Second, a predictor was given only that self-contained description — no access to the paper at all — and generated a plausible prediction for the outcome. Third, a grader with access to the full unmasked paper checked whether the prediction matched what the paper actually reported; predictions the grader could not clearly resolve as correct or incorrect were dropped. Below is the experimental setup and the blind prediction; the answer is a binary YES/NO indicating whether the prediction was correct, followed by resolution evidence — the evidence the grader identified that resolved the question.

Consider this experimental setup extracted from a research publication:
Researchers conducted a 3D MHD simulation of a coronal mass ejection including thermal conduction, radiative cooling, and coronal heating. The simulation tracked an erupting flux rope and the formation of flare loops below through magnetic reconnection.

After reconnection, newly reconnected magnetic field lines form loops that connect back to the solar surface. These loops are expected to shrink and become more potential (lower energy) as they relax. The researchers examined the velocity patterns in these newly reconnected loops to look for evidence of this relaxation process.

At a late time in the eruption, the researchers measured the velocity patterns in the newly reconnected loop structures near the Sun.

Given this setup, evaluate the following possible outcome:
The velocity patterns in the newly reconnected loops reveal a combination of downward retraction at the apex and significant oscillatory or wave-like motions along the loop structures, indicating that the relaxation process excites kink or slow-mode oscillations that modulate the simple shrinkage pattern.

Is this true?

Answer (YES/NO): NO